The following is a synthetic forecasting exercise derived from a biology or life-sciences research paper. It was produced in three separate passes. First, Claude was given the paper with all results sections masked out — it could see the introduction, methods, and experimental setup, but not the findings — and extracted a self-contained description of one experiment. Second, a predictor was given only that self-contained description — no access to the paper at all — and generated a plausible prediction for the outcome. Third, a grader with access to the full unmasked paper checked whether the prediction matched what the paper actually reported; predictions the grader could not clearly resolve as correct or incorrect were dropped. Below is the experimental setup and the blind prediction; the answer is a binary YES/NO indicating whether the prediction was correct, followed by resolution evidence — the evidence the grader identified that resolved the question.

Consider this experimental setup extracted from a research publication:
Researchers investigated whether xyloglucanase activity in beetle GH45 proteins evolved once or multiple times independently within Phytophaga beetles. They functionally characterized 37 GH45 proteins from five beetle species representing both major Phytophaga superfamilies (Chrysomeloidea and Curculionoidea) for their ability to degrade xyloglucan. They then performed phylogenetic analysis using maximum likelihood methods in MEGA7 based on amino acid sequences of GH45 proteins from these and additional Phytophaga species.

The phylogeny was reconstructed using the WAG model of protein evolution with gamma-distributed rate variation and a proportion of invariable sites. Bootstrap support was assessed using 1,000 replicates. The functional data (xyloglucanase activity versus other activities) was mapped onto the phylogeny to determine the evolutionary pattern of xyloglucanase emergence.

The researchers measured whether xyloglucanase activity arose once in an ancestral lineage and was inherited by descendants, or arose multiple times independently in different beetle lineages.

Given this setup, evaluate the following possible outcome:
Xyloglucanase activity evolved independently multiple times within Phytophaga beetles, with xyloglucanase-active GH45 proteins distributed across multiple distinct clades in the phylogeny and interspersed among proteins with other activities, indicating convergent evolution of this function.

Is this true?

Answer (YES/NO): YES